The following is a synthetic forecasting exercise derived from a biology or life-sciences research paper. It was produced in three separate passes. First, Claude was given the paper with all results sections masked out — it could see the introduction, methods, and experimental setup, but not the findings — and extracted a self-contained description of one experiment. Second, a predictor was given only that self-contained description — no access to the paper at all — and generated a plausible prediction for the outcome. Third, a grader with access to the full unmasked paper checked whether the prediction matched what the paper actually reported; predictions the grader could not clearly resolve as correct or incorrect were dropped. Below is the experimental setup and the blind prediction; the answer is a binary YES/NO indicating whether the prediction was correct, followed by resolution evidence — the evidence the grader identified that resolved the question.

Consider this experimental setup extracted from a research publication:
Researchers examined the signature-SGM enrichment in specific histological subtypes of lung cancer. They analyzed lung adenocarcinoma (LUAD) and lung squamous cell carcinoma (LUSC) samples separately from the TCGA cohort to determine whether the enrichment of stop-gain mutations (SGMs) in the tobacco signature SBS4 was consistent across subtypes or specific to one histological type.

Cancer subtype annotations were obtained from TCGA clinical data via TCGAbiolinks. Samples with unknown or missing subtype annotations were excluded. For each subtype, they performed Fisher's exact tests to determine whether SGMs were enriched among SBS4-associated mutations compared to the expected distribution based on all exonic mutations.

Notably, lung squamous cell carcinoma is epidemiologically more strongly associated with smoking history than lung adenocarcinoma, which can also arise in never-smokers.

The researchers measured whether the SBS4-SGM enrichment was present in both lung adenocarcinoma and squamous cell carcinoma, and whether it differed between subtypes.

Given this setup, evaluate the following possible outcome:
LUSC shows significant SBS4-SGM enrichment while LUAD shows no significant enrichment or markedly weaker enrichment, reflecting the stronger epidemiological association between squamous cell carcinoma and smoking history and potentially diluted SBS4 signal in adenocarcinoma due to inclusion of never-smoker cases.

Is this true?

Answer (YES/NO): NO